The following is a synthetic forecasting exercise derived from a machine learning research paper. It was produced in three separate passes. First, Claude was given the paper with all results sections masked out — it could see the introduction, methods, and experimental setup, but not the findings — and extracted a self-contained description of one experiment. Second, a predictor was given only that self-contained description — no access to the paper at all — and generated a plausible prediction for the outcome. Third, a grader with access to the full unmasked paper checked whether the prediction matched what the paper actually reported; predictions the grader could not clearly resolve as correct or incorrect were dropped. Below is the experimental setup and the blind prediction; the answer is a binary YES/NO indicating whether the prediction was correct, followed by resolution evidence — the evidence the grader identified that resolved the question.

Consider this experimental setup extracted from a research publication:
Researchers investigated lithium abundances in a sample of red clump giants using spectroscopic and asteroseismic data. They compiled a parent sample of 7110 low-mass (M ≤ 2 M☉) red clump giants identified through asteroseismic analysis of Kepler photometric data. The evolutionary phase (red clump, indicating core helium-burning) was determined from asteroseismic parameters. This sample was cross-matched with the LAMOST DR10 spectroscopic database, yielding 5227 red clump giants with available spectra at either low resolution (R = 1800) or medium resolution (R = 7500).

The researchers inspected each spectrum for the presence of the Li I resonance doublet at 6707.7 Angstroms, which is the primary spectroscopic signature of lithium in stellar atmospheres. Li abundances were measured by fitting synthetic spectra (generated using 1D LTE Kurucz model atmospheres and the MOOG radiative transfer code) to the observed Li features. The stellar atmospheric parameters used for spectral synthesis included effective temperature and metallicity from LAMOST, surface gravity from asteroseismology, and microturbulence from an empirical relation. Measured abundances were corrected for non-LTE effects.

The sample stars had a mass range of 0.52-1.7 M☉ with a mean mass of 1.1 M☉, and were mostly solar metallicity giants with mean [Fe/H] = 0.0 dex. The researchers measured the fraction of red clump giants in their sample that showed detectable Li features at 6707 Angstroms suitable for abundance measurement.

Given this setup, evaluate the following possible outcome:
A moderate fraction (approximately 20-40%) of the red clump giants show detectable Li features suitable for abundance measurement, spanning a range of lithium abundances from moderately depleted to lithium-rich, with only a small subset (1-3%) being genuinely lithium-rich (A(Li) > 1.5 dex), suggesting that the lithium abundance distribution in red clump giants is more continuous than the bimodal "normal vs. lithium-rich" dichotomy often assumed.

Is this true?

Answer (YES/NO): NO